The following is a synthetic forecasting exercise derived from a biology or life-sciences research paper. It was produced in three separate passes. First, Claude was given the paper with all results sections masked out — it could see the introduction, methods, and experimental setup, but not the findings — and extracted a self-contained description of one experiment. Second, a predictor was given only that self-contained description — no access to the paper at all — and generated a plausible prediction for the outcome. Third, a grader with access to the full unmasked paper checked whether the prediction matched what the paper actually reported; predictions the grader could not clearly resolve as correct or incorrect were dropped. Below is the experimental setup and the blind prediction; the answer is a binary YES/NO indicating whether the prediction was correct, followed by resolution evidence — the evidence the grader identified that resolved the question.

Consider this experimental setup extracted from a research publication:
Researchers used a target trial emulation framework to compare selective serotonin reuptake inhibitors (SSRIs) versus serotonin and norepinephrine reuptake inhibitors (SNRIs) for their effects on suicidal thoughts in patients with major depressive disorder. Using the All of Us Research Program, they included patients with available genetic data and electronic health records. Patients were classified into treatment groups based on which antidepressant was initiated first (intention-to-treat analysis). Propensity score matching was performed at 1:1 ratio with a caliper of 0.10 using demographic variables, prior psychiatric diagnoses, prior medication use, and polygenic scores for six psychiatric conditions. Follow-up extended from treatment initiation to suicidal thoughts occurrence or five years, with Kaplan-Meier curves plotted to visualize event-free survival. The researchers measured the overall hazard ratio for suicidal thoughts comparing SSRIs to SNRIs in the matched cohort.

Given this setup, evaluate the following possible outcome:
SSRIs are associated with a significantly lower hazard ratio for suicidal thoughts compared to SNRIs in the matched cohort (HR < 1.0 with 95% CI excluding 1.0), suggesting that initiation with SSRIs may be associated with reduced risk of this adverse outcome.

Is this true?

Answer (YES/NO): NO